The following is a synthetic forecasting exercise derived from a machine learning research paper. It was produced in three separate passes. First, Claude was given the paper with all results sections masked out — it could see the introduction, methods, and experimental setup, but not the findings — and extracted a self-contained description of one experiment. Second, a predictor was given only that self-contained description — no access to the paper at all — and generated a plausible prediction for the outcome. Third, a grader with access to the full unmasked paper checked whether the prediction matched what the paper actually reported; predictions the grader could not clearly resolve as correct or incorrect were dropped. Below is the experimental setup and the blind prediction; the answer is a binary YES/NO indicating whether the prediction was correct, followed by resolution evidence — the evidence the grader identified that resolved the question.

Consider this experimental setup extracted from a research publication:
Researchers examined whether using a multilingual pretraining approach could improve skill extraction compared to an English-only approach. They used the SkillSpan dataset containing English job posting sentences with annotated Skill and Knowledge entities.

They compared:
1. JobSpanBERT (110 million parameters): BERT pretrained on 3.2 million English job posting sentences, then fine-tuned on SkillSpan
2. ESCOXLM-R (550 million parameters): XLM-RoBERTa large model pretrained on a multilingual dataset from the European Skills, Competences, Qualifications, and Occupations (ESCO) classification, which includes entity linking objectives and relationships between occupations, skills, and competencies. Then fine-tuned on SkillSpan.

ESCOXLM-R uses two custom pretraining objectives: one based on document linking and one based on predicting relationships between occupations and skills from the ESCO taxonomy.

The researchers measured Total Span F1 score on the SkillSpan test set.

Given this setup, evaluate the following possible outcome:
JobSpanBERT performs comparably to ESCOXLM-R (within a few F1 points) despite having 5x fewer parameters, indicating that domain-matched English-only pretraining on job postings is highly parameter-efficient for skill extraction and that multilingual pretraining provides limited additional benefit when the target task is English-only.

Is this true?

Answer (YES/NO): NO